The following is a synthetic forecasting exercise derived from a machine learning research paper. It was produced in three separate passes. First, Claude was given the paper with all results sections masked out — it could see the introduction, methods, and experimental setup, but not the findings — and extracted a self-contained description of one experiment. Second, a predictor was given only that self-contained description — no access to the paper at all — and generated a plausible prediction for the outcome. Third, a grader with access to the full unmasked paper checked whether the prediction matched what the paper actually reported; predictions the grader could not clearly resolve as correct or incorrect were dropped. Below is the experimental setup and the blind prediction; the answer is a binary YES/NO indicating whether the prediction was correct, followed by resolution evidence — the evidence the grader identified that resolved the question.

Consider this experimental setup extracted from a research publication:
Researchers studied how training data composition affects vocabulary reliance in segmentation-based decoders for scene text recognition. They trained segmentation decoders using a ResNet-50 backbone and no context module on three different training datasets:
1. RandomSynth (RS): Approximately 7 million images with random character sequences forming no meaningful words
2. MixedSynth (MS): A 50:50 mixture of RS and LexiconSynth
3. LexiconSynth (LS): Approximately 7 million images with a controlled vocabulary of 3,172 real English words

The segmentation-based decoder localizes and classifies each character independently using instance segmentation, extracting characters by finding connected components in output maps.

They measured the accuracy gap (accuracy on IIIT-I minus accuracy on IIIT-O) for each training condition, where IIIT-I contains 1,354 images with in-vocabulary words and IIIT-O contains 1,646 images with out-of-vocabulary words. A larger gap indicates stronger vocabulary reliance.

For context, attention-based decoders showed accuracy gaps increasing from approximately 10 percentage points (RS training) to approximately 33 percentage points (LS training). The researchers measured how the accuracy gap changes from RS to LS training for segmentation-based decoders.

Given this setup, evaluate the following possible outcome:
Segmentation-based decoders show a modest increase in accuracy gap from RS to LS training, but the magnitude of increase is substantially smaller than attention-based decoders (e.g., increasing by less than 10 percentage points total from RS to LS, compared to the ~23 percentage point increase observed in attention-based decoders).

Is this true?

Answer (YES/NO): YES